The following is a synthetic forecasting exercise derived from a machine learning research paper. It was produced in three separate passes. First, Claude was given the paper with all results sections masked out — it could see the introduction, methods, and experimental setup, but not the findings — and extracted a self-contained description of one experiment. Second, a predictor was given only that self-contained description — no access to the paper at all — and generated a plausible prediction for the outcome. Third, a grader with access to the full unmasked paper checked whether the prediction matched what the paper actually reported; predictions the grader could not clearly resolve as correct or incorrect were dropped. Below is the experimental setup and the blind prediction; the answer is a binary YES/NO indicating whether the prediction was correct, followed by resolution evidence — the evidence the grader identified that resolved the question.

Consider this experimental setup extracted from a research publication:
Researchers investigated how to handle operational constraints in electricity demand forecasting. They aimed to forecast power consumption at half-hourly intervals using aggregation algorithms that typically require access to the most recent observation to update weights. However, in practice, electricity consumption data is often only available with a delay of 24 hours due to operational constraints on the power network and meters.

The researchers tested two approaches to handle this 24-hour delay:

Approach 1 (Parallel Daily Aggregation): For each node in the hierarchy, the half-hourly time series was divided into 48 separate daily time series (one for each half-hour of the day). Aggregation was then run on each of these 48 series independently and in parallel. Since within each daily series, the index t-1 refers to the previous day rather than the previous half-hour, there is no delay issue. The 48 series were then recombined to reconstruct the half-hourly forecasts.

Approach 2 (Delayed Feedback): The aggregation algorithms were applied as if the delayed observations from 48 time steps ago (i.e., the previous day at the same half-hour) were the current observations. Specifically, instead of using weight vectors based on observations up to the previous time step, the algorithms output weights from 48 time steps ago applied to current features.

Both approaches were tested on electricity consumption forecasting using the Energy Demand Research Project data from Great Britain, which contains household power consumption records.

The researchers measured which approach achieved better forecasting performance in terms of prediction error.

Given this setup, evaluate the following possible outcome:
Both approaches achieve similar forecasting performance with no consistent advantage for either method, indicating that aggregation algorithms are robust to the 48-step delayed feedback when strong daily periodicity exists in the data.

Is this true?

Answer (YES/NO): NO